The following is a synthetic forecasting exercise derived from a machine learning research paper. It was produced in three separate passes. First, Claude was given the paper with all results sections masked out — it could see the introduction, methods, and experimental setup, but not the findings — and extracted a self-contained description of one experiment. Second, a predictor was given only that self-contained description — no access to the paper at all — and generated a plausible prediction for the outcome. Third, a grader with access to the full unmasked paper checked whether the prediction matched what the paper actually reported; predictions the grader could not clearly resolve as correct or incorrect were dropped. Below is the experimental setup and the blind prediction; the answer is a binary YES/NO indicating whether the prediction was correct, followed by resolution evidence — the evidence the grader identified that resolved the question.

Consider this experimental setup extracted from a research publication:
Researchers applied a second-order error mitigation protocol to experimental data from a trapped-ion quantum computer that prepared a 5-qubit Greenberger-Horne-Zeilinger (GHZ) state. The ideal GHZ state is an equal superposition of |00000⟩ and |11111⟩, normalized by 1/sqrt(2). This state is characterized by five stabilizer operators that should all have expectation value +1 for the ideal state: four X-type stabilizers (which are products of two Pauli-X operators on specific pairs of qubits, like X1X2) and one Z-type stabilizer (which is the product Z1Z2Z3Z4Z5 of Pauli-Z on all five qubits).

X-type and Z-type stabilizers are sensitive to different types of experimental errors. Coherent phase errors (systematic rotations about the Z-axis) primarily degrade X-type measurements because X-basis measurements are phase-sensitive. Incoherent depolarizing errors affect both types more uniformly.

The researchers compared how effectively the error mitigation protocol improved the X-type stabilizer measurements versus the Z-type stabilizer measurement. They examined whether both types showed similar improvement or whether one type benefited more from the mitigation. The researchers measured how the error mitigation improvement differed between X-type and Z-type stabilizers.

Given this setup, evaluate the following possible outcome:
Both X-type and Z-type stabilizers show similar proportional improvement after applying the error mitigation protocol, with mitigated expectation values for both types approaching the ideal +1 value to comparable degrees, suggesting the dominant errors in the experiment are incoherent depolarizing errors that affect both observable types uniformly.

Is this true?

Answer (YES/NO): NO